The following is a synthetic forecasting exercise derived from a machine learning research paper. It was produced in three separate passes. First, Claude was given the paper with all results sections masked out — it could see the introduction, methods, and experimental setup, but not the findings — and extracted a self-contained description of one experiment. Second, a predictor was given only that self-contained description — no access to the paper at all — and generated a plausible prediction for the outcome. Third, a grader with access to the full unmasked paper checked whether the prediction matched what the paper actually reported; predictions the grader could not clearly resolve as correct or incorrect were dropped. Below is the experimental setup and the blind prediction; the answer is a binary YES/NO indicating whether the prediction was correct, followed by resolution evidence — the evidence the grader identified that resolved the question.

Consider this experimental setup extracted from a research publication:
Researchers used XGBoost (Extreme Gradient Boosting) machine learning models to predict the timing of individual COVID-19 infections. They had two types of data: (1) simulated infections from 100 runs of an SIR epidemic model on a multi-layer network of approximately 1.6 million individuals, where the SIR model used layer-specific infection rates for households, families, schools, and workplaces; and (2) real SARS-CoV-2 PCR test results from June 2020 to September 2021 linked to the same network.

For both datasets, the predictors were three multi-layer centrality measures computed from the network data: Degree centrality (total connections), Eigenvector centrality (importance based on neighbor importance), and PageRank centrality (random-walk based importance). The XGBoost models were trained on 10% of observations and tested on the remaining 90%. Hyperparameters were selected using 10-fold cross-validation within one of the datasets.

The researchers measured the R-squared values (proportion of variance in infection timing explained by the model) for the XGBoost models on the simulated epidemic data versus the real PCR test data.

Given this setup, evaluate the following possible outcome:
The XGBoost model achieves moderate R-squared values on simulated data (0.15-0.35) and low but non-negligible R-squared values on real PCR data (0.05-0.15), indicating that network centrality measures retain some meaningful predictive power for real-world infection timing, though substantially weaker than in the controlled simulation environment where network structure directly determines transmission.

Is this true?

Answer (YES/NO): NO